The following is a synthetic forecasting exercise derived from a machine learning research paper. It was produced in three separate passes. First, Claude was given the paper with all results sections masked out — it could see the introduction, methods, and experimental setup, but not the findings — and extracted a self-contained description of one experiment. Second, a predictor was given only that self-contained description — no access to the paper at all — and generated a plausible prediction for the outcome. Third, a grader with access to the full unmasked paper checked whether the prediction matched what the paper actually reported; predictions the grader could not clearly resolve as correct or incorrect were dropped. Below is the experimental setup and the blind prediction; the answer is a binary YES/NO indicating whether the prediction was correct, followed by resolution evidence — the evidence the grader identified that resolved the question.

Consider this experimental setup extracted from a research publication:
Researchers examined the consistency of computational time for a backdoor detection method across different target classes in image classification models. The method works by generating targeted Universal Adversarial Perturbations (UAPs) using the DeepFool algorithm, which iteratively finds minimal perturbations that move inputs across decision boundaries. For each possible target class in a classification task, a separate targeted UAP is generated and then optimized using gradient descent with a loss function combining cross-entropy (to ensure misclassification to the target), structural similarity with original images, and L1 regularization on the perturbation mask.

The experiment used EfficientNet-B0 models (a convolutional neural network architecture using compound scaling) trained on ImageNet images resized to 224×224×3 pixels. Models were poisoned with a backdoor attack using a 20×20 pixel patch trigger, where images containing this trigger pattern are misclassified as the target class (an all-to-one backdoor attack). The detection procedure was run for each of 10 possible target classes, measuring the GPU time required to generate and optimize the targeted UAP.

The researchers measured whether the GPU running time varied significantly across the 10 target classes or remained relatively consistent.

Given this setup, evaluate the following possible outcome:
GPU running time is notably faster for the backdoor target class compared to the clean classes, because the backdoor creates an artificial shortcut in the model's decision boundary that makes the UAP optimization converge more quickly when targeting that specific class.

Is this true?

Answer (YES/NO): NO